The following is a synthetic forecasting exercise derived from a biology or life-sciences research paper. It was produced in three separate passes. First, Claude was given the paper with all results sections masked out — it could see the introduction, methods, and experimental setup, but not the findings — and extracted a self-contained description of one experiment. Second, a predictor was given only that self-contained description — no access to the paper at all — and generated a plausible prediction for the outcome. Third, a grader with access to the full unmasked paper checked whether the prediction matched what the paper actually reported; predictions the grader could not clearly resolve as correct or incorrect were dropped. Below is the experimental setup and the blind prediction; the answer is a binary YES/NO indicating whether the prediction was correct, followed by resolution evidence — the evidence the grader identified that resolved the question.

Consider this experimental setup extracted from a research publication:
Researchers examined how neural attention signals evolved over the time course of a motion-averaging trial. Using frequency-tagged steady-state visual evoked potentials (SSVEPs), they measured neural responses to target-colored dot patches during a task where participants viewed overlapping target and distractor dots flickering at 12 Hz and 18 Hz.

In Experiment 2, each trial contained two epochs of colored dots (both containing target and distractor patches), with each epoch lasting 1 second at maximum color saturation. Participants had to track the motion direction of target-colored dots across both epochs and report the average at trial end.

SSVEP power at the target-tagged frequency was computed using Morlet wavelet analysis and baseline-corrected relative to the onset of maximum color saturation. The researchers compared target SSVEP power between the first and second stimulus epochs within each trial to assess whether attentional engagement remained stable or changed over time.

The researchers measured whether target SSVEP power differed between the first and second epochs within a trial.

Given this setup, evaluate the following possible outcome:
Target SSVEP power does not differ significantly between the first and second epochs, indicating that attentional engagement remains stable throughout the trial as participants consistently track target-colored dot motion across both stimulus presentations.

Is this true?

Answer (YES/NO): YES